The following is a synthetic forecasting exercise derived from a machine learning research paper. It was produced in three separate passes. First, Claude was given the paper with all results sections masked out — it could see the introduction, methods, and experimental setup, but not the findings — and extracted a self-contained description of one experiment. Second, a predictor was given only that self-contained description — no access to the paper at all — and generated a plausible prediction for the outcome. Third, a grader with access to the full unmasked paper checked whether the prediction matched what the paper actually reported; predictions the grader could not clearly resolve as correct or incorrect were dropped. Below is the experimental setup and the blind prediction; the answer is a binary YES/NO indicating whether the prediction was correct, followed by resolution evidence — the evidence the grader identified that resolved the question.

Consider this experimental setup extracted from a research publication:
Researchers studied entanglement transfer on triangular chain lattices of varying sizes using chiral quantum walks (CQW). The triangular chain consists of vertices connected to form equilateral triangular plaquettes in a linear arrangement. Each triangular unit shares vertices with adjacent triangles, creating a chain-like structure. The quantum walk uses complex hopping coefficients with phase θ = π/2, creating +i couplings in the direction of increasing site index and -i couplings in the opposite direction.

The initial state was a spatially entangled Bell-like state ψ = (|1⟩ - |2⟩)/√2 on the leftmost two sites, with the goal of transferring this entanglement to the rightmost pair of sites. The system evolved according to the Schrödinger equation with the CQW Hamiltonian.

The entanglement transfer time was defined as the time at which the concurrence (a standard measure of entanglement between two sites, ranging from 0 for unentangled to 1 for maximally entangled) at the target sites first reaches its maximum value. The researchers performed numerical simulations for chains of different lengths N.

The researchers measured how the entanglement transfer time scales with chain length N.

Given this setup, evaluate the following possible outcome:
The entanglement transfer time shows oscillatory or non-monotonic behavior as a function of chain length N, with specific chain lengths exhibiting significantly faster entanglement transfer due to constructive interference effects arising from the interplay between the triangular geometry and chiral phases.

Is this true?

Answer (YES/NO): NO